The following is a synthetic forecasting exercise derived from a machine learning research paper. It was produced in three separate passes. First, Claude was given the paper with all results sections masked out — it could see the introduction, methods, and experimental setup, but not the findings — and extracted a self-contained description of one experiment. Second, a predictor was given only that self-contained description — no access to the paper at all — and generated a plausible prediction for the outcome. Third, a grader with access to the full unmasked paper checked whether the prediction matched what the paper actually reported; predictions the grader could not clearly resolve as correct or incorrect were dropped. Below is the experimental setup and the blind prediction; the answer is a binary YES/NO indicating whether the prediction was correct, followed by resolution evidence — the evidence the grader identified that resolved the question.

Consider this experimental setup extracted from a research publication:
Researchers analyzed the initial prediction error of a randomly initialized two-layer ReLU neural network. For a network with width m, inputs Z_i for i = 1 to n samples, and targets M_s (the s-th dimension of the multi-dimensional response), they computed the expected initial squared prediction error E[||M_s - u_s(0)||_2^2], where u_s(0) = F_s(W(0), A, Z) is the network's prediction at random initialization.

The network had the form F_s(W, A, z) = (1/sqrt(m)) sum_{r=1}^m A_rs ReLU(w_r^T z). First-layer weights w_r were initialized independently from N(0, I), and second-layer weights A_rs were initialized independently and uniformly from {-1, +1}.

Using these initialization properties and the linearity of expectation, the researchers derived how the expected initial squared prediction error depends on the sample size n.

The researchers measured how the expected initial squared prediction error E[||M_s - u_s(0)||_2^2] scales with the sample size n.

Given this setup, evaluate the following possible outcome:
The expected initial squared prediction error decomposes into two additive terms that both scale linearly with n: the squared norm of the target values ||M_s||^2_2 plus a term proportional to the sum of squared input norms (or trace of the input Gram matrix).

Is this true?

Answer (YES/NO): NO